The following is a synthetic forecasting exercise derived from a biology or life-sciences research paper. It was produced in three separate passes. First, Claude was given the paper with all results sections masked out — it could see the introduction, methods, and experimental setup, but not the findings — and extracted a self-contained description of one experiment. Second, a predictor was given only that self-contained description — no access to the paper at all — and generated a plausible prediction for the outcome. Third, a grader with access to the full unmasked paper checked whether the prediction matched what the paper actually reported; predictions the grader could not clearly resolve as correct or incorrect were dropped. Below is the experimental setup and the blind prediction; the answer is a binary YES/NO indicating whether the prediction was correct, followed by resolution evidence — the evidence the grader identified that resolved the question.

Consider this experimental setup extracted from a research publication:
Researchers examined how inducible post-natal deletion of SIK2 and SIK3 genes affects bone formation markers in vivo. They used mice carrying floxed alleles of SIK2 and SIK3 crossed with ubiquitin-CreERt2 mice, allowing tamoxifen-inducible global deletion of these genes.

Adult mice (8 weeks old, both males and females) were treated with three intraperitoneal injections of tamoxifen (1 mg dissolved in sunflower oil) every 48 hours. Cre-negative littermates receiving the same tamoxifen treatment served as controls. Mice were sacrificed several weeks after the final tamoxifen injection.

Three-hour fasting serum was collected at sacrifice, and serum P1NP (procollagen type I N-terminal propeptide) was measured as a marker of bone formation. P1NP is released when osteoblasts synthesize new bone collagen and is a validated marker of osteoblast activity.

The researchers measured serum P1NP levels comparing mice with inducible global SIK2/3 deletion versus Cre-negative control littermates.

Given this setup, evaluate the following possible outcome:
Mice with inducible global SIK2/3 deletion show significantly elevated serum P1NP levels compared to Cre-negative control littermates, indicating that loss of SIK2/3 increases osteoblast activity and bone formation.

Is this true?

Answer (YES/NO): YES